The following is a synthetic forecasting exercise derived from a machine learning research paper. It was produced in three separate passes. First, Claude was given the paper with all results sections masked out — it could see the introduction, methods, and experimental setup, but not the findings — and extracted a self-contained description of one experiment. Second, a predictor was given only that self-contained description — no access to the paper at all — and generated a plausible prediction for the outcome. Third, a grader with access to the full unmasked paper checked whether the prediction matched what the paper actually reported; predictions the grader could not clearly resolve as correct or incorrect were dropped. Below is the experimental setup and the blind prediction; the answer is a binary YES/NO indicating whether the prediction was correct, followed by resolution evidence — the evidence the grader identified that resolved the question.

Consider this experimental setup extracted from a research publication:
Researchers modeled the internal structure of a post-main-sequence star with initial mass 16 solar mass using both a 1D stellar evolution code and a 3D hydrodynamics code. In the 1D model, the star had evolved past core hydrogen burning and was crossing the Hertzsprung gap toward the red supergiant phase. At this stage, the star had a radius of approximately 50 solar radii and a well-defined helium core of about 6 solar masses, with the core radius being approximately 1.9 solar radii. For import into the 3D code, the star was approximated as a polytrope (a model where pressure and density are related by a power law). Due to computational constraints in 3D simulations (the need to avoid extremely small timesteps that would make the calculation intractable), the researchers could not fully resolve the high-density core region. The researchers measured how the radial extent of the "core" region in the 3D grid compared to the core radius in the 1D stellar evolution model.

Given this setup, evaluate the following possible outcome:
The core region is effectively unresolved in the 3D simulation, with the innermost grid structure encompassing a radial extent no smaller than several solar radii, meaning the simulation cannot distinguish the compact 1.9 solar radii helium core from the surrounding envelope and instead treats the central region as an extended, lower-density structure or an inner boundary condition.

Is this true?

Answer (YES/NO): NO